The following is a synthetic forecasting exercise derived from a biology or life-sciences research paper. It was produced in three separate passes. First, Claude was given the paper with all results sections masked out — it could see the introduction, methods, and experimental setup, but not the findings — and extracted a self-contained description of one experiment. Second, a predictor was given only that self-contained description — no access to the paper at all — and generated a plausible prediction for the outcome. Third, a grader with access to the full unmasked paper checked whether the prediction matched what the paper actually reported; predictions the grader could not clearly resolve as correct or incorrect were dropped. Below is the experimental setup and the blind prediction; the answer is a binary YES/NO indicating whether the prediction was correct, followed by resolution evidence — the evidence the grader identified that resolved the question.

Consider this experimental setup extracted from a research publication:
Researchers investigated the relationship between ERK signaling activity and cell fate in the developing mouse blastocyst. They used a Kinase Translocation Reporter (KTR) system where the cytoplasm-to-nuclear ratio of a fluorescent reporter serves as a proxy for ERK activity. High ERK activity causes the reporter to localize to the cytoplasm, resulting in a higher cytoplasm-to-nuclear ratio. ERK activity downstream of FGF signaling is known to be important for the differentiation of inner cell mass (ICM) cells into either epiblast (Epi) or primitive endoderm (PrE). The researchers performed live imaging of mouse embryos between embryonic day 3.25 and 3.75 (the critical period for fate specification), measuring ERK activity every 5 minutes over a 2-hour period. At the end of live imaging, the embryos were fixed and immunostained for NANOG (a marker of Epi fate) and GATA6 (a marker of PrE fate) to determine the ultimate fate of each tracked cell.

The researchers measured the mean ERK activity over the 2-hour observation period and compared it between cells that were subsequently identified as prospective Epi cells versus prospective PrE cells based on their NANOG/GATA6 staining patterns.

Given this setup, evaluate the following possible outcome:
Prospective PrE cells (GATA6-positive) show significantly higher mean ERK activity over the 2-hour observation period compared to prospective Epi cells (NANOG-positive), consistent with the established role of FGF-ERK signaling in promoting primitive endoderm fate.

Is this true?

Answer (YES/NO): YES